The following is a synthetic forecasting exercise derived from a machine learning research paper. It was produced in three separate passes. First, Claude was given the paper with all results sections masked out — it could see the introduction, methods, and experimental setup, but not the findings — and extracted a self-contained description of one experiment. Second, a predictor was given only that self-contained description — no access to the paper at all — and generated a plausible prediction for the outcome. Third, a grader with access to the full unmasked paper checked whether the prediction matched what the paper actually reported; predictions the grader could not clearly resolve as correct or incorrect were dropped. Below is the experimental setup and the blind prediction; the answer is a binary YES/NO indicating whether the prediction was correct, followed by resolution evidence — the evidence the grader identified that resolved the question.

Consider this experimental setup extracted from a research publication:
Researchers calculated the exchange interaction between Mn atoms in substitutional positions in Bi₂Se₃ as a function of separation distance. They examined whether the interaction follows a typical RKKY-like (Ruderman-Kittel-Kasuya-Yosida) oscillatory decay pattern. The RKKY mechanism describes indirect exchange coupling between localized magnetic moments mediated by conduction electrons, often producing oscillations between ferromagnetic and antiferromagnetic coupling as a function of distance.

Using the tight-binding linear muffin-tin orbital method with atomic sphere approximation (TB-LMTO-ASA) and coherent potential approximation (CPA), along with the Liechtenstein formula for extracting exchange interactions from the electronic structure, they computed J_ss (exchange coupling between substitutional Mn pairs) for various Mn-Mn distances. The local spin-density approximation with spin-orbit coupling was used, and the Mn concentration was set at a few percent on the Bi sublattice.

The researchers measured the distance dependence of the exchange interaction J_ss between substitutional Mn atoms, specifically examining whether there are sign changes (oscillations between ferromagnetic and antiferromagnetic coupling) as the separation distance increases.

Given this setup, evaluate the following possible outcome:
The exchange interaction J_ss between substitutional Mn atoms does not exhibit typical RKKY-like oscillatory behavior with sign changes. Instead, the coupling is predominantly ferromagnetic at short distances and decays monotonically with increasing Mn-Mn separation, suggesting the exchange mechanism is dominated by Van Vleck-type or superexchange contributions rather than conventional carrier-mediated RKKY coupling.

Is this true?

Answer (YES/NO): NO